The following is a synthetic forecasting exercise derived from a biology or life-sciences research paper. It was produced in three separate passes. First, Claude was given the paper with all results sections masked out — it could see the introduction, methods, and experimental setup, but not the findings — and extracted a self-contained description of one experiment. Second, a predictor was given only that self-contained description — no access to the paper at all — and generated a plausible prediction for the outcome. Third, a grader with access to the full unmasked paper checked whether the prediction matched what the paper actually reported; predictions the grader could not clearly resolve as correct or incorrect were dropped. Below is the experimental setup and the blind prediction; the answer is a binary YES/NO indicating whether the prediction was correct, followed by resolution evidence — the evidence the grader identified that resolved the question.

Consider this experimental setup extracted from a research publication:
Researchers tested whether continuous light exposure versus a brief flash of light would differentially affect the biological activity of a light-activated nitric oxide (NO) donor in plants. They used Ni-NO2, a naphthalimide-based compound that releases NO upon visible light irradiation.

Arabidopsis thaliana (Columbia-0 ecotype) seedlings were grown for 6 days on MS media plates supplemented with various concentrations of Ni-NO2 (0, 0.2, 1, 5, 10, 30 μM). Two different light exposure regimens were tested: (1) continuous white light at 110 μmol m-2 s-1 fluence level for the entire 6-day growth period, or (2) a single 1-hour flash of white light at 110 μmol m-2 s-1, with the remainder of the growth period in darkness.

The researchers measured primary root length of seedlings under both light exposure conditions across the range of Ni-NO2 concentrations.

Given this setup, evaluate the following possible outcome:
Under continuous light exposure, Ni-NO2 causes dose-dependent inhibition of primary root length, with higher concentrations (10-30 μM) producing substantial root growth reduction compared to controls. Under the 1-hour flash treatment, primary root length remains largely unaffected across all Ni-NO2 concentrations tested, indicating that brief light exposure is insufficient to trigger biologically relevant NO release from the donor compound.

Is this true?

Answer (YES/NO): NO